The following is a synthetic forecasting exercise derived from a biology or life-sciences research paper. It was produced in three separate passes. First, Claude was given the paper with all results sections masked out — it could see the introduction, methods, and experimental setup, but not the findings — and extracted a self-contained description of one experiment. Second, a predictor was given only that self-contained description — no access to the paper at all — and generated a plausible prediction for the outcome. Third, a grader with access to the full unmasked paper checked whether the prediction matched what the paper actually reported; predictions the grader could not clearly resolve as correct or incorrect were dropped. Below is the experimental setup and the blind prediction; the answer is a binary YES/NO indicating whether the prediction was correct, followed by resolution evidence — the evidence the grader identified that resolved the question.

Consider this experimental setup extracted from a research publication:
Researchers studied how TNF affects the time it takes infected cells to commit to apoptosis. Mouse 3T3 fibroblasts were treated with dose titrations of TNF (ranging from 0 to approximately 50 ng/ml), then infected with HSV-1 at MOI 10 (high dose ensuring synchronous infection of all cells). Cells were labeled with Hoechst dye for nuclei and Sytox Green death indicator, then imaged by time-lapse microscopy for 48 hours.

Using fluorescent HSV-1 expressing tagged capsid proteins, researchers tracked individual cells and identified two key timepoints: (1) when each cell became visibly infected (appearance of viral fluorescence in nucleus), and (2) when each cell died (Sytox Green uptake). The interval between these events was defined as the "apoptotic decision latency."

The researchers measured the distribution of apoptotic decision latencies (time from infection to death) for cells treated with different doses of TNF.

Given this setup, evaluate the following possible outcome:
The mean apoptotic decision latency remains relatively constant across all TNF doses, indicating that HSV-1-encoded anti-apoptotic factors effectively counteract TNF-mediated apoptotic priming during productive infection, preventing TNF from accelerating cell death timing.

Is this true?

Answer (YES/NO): NO